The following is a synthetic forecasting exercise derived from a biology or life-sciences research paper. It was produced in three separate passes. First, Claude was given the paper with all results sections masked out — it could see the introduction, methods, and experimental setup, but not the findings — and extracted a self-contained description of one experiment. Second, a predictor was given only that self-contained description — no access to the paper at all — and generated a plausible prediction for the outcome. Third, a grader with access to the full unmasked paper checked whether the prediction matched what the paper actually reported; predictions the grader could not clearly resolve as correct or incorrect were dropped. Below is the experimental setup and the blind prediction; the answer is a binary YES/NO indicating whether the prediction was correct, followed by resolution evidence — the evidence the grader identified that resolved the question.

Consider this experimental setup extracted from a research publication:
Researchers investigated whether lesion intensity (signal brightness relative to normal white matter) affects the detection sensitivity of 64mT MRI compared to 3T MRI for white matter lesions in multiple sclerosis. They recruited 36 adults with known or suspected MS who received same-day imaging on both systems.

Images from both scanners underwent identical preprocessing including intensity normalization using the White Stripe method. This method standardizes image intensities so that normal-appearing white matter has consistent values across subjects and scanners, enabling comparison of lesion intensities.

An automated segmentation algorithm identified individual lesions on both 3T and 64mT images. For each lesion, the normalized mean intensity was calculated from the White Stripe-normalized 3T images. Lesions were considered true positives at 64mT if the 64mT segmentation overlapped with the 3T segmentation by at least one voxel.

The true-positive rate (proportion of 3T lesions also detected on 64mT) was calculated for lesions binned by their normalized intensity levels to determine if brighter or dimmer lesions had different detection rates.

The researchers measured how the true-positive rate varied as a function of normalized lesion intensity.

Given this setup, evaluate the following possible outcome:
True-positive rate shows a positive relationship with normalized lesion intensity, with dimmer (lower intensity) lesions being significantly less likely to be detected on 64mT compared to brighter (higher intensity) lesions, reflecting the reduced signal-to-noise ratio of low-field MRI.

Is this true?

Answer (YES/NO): YES